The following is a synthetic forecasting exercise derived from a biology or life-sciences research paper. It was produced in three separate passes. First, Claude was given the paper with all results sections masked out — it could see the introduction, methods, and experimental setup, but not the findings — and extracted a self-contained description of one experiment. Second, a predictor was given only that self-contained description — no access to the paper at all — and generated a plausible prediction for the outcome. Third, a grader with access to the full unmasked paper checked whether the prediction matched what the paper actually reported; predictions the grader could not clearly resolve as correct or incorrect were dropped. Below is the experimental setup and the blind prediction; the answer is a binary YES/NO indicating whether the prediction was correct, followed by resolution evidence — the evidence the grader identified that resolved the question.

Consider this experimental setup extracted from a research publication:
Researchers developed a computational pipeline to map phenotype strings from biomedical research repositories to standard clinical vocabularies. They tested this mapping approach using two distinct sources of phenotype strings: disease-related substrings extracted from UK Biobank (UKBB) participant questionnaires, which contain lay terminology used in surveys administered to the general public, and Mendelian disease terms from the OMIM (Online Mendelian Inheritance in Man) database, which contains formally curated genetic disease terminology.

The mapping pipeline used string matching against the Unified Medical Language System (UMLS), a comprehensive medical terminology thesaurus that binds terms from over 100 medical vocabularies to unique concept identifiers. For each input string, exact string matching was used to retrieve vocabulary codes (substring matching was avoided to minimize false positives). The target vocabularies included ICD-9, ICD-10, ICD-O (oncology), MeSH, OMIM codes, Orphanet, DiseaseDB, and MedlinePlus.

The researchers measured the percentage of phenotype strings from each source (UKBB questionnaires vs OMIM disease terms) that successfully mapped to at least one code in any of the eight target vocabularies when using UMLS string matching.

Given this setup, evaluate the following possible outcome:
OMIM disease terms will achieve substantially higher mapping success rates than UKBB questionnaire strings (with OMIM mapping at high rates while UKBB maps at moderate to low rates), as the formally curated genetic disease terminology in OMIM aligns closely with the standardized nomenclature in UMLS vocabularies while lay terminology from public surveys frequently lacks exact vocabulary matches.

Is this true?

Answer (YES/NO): YES